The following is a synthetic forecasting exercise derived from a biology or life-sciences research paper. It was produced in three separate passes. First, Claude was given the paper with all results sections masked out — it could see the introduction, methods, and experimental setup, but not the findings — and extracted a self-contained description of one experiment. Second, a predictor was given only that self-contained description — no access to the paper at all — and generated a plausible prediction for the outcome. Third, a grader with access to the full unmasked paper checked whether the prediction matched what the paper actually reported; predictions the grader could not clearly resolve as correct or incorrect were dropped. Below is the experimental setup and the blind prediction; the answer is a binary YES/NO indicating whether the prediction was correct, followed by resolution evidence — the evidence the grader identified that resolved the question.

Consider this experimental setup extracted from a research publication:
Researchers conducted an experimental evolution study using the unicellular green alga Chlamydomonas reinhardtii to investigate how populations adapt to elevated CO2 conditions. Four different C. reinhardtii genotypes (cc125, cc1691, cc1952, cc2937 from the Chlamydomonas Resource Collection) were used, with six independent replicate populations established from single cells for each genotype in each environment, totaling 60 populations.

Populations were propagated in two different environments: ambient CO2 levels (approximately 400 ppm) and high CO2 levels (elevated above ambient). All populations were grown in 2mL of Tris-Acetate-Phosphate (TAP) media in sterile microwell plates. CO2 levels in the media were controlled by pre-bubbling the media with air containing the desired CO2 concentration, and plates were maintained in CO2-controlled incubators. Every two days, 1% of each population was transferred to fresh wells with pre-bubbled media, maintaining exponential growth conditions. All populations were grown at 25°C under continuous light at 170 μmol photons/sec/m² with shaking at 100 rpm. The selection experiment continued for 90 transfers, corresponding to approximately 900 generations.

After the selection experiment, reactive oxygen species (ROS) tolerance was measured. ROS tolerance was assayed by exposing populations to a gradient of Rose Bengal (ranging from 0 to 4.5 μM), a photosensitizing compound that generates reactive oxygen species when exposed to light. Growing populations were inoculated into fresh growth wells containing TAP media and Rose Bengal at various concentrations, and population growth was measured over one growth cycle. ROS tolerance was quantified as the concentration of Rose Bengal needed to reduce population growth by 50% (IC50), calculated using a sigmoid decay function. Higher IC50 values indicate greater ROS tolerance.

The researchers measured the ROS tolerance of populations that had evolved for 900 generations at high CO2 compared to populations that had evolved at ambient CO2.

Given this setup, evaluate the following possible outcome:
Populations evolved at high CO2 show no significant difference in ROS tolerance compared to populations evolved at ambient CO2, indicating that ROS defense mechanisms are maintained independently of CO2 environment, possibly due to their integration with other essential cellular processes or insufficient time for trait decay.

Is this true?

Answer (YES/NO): NO